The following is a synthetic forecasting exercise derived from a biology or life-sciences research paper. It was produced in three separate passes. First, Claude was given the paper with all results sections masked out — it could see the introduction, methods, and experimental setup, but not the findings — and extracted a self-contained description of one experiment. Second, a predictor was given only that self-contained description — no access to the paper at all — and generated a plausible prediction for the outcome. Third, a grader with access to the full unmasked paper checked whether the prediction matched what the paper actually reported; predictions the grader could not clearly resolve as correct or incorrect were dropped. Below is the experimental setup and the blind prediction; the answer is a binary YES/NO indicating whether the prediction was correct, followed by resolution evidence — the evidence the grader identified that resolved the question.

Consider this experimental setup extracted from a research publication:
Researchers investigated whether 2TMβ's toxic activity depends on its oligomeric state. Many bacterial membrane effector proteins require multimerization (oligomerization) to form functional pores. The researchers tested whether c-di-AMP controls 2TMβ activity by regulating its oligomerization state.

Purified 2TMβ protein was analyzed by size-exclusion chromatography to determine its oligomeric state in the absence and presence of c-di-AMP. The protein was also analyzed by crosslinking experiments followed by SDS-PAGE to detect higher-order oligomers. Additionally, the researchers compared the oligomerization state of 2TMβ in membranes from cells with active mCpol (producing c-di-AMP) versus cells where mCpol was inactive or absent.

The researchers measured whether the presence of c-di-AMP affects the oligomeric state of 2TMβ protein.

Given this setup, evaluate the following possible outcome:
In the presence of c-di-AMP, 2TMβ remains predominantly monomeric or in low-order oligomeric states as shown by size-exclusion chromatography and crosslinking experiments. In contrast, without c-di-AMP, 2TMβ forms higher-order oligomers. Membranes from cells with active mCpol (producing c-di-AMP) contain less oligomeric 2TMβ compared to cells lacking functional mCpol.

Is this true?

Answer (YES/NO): YES